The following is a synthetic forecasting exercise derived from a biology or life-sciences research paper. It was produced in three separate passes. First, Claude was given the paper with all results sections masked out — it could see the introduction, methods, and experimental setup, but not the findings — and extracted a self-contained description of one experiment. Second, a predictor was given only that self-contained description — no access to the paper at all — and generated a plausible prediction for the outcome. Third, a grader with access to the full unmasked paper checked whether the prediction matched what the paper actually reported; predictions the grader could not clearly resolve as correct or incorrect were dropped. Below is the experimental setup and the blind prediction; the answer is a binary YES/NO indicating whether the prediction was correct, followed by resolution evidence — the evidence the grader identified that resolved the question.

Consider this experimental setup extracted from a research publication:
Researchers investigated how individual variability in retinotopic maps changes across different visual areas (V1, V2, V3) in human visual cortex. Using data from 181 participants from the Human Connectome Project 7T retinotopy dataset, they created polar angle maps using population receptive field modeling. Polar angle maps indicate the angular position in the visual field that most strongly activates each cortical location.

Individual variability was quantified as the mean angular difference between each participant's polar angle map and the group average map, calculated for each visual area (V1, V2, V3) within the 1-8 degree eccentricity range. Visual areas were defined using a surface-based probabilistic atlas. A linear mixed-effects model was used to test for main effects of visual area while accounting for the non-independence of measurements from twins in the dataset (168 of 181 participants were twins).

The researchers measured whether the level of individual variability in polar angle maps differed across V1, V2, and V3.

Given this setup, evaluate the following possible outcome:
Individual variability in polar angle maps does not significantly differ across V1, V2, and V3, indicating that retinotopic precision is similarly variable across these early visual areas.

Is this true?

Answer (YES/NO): NO